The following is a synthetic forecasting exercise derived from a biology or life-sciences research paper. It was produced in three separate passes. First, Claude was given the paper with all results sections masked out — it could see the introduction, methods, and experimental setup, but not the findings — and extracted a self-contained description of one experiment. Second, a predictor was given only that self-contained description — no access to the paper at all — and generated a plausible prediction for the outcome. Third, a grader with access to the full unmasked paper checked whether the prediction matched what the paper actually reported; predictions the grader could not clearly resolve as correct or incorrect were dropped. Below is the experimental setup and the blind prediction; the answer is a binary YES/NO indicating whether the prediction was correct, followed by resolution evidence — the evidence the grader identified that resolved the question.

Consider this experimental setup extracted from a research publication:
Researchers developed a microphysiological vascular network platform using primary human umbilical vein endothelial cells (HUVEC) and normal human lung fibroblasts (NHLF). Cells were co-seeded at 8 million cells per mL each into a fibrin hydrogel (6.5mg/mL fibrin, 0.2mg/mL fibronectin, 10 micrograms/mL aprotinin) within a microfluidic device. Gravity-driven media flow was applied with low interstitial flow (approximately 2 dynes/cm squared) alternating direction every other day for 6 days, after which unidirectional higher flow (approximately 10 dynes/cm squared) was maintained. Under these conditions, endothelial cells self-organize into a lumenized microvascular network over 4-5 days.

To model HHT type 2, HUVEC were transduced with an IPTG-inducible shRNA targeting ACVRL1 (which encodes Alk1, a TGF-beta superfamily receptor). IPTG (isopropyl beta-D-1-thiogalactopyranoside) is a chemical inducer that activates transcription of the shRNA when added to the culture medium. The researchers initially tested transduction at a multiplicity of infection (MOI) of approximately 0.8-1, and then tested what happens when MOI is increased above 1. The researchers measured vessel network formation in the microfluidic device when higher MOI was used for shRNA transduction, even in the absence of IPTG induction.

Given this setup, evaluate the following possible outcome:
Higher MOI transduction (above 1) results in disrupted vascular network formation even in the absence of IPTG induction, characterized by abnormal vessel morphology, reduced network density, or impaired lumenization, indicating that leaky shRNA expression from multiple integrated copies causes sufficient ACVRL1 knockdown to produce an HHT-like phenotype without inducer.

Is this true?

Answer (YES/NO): NO